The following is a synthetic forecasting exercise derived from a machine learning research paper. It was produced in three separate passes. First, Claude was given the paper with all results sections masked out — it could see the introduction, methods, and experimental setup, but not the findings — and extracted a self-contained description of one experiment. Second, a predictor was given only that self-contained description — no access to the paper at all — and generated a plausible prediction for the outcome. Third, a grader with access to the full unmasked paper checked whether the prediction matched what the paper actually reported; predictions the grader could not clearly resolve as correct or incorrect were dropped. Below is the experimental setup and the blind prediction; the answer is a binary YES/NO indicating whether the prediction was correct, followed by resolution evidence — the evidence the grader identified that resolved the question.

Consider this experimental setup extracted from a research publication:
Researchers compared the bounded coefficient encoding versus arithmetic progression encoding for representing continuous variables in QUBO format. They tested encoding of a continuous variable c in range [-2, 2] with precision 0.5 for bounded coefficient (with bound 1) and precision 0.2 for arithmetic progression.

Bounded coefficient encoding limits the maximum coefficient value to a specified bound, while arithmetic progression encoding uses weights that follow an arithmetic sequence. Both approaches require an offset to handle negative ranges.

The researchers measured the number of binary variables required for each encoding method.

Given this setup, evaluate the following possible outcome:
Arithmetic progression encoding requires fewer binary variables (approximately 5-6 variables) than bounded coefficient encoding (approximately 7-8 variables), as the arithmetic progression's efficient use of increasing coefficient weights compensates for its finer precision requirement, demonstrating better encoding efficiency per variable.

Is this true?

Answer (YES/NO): NO